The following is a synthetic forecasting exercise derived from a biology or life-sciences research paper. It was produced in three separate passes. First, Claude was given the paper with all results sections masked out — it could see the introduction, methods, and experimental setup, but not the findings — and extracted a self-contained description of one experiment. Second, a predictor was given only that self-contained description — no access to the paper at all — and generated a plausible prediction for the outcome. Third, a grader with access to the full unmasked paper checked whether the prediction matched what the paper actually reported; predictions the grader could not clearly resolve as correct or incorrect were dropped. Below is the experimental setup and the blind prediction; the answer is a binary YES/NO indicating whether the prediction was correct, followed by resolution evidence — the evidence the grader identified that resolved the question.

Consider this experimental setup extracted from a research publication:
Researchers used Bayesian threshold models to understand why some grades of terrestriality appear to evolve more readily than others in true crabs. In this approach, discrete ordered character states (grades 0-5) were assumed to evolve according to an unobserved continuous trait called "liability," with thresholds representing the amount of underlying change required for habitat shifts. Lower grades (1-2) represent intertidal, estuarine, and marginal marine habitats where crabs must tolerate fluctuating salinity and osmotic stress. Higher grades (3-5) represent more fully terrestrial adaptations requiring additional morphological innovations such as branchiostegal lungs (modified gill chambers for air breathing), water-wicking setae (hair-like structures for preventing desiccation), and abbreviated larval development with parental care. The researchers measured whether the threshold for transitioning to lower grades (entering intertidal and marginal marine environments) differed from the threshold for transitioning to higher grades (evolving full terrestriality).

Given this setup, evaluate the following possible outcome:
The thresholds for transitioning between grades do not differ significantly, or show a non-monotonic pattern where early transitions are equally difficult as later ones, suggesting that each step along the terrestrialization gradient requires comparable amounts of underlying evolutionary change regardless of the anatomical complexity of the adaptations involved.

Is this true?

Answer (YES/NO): NO